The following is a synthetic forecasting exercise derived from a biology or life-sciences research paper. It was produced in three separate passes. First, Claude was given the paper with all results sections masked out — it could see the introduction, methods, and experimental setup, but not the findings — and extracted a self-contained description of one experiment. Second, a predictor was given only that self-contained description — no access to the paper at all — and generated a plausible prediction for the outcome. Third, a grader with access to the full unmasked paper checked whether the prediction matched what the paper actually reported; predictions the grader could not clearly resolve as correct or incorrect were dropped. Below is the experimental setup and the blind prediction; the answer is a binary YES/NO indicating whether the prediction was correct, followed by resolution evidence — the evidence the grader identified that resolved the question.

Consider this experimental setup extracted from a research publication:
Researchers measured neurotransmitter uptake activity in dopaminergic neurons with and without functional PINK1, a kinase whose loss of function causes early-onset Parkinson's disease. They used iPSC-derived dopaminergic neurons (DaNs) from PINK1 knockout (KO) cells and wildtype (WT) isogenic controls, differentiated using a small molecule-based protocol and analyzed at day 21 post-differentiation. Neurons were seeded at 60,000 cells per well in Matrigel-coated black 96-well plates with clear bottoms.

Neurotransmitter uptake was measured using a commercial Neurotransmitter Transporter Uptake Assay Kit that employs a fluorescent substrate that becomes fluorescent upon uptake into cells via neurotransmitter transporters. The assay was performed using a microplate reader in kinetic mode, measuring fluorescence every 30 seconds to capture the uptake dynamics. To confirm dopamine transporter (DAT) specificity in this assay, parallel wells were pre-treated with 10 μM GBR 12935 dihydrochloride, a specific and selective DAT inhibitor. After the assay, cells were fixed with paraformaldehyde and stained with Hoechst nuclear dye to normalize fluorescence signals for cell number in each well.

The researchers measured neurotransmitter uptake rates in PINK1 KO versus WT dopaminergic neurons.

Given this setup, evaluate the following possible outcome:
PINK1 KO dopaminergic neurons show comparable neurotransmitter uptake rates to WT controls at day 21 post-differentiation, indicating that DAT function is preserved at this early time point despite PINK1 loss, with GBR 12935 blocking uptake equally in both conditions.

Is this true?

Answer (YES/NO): NO